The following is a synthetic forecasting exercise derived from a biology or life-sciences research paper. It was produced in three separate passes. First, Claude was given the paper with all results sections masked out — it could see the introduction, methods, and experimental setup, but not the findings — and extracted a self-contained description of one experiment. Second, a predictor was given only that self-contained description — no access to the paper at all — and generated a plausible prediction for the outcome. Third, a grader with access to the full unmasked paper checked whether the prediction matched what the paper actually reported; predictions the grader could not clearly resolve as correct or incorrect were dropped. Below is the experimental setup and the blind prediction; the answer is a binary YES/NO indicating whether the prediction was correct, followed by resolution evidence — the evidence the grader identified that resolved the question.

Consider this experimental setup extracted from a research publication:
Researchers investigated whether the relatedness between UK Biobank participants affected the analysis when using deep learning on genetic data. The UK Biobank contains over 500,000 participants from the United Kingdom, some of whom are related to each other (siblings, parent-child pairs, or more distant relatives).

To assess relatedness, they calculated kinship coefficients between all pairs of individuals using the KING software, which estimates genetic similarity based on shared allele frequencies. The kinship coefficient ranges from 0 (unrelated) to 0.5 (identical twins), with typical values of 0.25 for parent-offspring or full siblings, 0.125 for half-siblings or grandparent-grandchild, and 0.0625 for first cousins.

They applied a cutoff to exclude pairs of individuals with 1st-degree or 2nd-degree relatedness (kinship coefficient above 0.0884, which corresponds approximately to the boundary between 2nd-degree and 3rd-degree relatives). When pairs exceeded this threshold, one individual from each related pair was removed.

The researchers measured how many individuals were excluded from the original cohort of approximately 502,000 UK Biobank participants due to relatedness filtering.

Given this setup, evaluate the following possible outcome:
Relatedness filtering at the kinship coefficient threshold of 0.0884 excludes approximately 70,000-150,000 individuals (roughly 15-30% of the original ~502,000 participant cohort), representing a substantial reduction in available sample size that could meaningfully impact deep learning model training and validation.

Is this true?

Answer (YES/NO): NO